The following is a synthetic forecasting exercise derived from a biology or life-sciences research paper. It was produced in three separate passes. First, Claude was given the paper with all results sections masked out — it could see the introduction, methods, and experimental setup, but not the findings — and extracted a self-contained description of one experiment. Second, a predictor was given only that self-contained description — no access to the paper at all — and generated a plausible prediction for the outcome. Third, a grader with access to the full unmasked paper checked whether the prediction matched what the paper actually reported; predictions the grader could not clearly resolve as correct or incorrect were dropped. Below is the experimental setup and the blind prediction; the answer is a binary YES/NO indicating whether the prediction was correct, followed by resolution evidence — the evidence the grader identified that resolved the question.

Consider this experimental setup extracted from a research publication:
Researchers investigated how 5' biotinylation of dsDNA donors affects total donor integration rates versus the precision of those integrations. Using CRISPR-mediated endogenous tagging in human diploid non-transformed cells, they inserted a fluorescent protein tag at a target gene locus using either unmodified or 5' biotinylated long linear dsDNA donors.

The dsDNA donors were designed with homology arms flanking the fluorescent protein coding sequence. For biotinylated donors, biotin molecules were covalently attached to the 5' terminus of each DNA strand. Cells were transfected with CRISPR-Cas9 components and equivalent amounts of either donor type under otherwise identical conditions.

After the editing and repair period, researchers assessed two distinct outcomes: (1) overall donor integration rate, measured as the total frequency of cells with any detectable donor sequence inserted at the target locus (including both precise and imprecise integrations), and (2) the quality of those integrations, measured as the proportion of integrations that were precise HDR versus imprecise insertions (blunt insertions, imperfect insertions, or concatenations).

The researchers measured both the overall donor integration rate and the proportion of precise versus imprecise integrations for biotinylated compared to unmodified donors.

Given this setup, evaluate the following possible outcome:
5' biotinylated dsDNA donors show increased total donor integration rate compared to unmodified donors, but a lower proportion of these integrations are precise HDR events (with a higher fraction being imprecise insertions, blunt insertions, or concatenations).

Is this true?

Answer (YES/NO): NO